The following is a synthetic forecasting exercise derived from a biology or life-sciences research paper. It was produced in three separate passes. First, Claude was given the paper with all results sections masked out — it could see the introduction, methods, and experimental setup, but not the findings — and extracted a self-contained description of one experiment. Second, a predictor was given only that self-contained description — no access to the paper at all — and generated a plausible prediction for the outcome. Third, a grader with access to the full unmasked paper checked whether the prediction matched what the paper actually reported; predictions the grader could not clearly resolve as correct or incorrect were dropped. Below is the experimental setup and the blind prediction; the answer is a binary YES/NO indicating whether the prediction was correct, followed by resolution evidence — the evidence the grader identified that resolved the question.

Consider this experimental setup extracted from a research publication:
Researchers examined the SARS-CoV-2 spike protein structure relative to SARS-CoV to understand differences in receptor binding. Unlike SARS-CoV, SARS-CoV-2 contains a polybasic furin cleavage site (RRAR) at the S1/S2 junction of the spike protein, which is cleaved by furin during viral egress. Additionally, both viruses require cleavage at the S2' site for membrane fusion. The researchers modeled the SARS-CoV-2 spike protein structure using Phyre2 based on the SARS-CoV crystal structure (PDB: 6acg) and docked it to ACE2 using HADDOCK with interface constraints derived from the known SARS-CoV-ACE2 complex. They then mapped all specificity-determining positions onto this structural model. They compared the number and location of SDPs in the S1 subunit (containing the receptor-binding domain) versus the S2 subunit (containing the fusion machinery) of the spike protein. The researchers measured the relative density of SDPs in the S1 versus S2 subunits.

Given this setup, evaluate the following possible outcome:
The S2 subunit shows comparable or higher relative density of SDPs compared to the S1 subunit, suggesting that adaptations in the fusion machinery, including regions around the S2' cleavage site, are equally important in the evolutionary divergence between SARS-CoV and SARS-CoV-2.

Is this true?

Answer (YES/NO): NO